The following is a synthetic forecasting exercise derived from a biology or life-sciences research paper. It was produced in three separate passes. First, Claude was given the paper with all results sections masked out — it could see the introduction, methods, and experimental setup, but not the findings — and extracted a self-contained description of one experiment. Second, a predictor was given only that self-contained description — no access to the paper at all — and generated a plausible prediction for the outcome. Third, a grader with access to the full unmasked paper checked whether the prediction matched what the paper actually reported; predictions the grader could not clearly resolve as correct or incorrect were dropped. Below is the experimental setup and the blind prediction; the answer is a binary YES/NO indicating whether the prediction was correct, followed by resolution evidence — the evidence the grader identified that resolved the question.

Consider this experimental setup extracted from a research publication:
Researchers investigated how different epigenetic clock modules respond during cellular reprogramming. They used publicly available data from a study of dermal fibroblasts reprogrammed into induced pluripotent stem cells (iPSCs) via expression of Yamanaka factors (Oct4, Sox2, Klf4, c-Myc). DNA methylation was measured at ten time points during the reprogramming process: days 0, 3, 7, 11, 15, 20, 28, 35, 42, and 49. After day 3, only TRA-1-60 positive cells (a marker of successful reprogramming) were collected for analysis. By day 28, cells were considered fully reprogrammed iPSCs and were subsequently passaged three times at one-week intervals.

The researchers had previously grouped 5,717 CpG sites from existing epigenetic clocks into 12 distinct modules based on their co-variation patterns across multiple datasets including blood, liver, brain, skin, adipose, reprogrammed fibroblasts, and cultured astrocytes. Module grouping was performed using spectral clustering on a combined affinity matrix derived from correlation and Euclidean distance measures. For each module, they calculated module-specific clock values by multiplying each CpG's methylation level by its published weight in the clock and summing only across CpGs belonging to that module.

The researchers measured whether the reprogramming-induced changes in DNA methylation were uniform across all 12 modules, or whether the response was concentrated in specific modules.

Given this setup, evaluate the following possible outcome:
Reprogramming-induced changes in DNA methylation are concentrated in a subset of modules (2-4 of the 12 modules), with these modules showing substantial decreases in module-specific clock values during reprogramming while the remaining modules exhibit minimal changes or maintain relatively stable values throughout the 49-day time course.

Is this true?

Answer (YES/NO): YES